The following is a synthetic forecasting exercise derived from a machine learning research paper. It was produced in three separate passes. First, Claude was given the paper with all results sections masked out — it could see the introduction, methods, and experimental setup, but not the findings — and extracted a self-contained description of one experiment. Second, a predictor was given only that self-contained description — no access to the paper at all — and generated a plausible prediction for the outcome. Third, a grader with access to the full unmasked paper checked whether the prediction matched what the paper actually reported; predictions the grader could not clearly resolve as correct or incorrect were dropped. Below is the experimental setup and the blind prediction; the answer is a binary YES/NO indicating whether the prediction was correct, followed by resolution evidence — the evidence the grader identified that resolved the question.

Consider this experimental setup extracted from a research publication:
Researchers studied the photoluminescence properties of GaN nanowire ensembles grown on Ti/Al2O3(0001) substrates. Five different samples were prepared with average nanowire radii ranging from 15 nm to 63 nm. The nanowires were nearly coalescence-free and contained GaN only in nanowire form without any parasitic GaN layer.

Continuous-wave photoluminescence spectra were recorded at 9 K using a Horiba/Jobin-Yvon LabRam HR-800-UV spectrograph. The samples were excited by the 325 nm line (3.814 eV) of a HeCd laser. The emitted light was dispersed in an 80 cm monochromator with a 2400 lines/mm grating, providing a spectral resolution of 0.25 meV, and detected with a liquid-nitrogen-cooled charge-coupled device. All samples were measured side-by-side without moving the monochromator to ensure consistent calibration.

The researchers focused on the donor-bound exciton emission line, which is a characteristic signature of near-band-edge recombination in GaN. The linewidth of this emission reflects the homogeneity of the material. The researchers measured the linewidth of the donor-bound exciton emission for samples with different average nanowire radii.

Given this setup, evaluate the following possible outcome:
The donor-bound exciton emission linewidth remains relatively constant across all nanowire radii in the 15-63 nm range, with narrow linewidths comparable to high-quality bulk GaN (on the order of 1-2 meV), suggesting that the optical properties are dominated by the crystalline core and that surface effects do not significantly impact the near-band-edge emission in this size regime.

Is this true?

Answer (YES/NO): NO